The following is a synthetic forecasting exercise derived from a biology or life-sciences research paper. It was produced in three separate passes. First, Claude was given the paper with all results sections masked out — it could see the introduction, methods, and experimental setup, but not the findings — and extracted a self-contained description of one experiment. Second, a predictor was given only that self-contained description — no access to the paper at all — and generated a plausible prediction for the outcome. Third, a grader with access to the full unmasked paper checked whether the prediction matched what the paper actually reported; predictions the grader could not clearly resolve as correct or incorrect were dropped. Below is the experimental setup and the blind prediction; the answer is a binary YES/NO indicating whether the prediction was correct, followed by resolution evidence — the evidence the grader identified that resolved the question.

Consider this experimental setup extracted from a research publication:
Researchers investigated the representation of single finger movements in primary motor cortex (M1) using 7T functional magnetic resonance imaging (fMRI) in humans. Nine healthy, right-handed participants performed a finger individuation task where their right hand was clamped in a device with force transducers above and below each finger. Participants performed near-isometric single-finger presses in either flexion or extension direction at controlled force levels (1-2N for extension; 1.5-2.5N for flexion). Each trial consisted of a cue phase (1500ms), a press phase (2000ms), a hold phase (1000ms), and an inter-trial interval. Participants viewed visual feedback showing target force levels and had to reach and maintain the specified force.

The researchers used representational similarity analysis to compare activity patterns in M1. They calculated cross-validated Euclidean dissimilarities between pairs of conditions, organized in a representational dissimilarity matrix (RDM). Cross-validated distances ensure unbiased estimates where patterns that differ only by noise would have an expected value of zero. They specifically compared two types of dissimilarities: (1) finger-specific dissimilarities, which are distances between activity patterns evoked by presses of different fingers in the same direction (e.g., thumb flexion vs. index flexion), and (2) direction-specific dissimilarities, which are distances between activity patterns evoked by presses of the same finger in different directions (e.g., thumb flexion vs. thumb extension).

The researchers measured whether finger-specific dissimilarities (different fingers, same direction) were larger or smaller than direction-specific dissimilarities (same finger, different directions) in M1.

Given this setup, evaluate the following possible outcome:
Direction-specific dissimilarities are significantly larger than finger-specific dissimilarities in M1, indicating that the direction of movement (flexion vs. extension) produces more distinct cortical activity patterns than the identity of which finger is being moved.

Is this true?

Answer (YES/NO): NO